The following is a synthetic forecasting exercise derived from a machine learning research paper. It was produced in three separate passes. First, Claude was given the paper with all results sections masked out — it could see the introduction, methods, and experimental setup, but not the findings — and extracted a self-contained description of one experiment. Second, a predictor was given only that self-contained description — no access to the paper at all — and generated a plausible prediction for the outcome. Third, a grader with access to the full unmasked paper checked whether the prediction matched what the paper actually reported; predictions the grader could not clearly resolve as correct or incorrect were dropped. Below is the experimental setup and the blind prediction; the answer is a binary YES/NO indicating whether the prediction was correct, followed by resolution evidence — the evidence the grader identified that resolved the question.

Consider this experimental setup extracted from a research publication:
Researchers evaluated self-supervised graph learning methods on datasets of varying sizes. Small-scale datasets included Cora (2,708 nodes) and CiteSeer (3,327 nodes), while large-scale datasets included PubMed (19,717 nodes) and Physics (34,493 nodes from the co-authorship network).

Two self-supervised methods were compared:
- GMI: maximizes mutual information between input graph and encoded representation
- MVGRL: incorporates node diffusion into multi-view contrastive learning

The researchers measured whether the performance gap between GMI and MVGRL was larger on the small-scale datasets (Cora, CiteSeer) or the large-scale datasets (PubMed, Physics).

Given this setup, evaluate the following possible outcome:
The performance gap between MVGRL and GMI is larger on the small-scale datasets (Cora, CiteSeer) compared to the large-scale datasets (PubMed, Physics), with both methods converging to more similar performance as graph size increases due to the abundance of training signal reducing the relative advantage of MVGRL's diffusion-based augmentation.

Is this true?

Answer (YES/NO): NO